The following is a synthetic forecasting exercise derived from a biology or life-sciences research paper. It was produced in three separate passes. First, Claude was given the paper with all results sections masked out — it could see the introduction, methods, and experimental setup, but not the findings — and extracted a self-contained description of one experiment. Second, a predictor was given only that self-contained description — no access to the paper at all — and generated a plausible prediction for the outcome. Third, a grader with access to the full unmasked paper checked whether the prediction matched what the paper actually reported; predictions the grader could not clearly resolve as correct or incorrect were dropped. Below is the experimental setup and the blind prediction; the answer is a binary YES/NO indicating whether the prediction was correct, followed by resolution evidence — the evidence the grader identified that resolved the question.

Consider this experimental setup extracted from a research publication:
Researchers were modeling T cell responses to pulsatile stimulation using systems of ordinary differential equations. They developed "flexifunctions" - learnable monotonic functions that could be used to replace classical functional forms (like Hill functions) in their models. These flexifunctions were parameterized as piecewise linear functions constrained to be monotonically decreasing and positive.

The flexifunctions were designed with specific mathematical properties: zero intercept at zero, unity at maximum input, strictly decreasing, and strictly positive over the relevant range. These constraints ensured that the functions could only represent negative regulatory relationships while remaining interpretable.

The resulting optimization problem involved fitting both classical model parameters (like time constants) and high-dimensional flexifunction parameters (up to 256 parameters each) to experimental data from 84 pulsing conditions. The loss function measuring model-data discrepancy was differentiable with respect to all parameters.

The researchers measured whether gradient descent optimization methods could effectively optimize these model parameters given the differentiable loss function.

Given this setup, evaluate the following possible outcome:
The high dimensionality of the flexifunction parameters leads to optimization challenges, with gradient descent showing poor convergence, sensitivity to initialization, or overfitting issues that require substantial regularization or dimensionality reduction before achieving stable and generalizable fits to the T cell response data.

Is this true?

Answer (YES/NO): YES